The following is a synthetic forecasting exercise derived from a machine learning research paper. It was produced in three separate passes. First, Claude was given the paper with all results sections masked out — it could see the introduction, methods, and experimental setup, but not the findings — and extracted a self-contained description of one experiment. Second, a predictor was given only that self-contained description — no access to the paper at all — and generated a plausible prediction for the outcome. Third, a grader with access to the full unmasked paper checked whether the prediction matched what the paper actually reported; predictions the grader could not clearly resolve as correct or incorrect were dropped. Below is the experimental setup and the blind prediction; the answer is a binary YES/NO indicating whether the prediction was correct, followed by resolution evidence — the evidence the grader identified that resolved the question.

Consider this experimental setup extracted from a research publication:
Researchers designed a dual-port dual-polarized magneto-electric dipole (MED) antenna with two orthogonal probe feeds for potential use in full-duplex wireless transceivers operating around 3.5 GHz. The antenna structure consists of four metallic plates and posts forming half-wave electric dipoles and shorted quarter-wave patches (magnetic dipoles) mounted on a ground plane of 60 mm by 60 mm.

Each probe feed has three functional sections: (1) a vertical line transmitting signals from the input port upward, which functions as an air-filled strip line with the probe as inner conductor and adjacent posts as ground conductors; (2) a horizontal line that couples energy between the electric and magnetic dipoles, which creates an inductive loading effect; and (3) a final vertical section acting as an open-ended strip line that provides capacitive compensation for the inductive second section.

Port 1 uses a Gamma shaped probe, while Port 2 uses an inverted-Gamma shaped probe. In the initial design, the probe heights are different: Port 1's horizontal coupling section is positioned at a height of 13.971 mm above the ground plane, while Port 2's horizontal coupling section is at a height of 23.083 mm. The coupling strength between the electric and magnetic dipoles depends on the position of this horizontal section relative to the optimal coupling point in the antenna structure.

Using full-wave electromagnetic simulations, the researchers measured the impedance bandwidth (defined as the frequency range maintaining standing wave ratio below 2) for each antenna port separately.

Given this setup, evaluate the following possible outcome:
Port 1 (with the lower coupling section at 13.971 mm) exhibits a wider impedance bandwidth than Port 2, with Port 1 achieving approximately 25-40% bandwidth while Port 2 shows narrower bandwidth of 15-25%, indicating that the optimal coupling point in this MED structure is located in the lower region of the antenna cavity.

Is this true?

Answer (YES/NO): NO